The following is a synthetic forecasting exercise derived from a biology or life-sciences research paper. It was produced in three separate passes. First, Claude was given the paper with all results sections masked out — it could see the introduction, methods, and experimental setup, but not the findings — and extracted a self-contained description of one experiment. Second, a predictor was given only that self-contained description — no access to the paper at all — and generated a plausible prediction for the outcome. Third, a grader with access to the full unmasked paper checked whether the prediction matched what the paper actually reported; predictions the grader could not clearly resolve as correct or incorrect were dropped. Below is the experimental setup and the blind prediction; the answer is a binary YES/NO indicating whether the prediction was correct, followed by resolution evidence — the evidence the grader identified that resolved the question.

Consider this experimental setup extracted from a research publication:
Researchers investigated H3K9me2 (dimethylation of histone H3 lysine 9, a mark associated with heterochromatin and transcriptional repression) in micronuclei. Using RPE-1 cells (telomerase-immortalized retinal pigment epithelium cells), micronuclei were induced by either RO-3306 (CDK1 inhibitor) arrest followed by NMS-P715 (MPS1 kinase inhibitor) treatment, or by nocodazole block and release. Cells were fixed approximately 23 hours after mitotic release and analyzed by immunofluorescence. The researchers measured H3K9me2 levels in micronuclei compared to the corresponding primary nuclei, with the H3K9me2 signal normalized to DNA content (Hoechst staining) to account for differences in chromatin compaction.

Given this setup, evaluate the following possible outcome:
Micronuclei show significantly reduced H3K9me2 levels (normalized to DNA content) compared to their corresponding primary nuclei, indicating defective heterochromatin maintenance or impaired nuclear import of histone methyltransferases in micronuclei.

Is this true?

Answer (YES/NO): NO